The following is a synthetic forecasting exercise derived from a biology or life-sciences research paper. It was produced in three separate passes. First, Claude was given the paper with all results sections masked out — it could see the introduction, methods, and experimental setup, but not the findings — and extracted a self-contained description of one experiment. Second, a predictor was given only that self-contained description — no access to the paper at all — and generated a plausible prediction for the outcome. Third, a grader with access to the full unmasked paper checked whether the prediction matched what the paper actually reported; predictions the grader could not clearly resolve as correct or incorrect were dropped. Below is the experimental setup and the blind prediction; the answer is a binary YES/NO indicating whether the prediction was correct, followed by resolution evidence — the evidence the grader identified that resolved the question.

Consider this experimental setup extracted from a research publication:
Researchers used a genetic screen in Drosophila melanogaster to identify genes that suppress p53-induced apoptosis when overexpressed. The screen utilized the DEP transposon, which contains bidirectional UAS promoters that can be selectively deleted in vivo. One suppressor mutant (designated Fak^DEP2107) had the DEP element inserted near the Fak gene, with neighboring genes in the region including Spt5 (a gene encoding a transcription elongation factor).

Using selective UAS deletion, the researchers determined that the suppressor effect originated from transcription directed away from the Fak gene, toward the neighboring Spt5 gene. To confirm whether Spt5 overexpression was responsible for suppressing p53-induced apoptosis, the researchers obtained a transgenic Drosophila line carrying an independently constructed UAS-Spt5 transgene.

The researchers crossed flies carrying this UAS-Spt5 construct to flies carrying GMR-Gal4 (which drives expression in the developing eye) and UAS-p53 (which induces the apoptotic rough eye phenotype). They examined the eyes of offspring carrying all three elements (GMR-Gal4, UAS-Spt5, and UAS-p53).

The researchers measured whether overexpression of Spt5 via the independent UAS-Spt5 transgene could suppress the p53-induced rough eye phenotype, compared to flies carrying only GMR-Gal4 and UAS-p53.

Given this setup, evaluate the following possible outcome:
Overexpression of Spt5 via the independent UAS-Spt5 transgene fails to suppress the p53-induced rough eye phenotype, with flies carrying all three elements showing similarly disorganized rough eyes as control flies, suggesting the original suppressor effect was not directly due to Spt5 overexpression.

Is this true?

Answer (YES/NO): NO